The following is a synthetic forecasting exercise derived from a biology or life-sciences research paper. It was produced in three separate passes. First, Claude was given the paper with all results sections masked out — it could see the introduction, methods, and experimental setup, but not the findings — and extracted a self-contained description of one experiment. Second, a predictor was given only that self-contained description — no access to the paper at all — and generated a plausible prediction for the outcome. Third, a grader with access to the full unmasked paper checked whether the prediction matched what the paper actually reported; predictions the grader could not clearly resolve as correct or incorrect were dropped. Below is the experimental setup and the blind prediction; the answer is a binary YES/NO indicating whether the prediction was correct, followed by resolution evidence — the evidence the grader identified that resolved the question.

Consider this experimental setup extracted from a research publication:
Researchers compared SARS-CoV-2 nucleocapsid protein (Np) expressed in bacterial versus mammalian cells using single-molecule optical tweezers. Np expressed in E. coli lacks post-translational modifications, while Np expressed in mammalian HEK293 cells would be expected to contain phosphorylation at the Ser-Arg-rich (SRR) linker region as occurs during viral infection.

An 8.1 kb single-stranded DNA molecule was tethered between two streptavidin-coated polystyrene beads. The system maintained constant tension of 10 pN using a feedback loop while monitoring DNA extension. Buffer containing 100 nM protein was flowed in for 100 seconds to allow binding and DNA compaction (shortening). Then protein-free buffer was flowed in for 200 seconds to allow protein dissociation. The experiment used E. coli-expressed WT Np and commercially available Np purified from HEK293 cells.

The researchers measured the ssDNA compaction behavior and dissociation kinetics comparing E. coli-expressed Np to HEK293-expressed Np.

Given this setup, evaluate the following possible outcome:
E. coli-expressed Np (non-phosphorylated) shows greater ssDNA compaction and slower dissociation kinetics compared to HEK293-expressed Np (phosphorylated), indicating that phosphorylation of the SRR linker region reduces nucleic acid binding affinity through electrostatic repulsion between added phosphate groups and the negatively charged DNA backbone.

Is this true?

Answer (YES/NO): NO